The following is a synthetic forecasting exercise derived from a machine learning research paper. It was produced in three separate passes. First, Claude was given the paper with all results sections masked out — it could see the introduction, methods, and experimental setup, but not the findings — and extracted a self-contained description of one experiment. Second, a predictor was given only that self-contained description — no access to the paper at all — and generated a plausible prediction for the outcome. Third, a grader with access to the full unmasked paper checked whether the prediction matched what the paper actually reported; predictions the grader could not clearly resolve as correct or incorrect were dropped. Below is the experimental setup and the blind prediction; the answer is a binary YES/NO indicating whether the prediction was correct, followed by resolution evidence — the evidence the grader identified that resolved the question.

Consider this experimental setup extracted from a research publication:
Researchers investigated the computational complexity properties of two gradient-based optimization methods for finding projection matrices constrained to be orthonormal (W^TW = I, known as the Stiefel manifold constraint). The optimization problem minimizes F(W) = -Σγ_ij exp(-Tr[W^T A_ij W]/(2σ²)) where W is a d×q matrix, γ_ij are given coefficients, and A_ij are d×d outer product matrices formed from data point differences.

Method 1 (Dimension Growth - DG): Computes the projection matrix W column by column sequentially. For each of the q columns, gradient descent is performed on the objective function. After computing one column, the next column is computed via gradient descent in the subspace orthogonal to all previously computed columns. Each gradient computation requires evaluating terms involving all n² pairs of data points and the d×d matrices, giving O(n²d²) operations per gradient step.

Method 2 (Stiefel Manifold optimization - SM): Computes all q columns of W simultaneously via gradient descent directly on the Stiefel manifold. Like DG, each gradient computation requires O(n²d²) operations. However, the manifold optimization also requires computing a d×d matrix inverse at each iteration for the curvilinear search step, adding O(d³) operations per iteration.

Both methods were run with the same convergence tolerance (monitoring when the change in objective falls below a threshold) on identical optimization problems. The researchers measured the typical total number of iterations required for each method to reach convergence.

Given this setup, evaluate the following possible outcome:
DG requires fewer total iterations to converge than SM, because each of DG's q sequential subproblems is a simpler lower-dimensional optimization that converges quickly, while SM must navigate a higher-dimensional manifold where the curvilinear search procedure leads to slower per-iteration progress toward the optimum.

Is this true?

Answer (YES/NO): NO